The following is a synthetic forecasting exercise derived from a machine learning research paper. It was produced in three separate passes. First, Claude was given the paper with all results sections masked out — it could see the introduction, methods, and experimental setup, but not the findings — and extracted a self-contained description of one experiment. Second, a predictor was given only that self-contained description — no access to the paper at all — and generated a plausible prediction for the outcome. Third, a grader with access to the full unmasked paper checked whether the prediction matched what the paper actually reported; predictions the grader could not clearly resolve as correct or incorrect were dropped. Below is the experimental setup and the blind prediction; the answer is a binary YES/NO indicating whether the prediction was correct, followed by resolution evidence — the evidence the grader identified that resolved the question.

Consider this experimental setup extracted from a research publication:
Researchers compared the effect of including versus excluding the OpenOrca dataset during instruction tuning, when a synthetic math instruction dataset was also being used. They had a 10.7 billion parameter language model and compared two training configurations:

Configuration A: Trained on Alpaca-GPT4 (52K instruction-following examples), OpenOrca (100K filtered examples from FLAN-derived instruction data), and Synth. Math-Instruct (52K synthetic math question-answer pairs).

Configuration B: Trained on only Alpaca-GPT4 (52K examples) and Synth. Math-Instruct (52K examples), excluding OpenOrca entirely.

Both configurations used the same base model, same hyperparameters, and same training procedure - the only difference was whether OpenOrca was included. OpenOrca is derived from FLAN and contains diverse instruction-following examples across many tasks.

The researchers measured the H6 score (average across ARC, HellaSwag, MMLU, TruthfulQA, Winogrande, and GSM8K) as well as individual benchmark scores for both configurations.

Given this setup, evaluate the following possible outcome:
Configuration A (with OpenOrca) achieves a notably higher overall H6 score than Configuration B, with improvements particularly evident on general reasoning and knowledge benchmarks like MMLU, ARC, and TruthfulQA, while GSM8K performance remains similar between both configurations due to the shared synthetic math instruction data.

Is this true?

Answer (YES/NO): NO